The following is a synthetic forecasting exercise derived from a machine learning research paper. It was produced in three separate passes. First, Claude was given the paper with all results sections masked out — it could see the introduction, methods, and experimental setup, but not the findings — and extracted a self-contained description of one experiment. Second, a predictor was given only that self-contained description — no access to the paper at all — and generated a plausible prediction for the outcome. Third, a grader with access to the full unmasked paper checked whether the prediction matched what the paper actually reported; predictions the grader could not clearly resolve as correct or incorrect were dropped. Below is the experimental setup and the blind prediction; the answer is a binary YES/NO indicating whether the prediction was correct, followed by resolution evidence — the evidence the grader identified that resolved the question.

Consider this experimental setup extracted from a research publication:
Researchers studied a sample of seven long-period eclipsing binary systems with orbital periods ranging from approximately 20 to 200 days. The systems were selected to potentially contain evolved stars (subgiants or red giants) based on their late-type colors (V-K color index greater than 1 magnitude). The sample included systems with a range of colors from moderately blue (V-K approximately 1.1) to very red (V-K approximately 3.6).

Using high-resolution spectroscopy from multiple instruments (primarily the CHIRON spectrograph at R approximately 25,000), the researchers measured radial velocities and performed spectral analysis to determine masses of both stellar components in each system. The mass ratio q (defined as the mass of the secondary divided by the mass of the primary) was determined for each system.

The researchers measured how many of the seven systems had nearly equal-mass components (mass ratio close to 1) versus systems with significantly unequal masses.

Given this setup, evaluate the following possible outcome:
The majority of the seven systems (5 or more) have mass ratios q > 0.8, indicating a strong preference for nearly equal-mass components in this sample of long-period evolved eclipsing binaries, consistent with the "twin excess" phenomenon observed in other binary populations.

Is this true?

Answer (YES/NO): YES